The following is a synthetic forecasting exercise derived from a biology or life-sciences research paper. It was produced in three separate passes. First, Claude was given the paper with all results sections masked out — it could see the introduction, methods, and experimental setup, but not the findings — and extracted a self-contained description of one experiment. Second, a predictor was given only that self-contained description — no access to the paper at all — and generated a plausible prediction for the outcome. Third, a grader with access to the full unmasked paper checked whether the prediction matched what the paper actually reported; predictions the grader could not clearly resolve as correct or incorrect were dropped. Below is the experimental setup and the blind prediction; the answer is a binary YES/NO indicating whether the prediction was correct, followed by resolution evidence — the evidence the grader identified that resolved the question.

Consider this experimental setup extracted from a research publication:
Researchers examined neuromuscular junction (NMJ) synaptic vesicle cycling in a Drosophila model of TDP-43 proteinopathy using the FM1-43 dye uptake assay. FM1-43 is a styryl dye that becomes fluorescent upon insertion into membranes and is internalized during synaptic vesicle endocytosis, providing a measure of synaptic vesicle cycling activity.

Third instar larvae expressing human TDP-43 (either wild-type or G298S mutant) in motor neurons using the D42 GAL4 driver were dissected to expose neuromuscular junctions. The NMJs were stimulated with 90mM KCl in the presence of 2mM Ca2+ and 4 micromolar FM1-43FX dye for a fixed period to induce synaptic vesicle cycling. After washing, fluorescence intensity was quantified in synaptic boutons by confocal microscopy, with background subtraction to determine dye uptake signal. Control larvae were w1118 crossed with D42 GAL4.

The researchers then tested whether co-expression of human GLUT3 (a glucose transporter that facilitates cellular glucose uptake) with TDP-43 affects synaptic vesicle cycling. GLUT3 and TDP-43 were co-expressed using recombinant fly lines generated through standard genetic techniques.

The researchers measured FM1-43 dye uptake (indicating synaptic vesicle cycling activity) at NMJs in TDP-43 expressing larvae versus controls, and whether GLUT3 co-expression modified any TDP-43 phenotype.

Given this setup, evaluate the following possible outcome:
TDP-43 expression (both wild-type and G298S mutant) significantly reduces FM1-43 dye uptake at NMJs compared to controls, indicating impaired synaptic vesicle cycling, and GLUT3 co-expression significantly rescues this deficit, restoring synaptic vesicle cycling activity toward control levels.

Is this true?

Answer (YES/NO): YES